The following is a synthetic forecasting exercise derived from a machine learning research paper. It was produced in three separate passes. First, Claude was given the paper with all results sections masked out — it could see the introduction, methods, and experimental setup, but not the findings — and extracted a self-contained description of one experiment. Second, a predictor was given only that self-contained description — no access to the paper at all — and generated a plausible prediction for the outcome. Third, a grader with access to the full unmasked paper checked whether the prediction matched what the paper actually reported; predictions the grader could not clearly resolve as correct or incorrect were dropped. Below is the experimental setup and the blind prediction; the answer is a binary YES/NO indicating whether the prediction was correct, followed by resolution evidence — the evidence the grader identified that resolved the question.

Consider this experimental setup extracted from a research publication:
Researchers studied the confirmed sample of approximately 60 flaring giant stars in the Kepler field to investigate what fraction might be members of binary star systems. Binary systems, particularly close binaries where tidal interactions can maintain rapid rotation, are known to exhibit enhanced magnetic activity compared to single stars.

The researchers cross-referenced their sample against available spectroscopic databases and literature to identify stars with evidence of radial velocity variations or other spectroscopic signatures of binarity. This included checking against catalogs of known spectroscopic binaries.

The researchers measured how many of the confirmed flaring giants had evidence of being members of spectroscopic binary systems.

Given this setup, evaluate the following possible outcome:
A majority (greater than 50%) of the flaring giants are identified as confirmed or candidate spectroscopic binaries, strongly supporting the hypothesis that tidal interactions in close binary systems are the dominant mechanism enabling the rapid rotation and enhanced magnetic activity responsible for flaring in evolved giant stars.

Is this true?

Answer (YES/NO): NO